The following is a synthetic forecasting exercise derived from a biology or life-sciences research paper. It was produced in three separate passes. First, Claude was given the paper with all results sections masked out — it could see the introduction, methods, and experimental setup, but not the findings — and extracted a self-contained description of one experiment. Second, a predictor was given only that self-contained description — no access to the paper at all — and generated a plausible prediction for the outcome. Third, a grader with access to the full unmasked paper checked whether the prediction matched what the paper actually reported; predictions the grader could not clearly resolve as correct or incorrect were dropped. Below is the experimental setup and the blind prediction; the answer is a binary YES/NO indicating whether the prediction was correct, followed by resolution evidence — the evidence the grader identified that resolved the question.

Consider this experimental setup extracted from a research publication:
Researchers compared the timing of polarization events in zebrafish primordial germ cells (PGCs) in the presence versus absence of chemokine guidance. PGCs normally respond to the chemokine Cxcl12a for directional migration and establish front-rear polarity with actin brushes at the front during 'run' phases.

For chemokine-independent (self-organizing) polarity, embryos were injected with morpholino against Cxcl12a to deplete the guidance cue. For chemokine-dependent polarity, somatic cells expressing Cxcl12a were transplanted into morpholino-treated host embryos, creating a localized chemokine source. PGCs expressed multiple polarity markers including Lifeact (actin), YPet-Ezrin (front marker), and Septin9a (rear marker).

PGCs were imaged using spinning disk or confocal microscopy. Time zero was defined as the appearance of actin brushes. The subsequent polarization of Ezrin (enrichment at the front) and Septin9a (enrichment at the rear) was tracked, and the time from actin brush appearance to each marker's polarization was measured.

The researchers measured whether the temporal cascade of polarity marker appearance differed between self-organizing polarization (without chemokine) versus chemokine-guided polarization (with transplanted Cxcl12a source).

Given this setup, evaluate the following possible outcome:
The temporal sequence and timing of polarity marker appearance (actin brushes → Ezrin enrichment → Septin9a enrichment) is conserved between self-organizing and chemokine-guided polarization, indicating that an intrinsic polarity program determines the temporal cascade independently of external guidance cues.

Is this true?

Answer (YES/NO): YES